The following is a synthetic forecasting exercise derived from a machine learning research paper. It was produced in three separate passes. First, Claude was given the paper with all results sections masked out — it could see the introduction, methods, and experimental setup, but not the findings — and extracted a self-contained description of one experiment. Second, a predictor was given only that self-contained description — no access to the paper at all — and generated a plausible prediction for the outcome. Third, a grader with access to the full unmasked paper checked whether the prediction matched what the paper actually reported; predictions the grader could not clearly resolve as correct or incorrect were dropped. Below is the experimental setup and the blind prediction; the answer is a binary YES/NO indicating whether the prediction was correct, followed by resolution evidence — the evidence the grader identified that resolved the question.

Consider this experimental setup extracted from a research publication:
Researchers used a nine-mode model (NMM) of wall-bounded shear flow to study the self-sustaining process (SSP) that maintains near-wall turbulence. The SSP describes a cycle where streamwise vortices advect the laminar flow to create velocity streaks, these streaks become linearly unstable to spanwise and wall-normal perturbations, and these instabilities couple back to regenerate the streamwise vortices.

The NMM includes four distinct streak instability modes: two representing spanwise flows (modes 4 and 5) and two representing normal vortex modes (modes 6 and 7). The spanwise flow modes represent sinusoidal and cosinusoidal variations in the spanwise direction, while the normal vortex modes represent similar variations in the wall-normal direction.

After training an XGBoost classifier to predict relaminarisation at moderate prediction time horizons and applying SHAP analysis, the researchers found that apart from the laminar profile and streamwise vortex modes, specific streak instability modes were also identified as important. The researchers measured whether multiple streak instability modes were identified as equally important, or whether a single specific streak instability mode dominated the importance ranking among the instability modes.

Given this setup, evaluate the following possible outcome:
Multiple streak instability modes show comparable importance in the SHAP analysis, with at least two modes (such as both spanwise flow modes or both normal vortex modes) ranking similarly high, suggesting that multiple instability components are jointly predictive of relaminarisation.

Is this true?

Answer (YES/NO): NO